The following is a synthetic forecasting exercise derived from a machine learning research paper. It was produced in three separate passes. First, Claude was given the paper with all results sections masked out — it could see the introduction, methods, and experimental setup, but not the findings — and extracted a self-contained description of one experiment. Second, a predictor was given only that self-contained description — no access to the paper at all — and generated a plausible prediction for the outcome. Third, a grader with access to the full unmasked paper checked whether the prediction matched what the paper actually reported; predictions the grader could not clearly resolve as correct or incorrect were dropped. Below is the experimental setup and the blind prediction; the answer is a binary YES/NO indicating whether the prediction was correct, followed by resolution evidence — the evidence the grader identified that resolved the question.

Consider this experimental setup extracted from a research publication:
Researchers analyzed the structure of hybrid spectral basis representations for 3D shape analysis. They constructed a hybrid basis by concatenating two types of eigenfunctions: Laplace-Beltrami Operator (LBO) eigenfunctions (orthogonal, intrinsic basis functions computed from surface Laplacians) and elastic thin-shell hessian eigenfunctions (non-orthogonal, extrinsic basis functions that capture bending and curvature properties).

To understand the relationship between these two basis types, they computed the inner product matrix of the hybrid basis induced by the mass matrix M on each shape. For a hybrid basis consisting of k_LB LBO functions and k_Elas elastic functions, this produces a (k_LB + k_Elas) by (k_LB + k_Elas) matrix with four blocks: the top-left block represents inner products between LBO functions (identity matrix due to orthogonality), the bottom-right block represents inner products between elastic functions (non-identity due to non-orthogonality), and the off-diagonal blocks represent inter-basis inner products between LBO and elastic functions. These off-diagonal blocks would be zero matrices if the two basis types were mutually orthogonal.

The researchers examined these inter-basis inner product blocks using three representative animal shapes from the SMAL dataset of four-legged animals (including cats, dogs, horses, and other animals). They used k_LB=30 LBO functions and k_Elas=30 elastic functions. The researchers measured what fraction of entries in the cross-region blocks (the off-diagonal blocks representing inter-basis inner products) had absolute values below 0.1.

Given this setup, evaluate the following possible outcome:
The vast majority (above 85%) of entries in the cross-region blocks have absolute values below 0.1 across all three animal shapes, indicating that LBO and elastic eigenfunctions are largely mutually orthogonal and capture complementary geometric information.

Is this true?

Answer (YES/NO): YES